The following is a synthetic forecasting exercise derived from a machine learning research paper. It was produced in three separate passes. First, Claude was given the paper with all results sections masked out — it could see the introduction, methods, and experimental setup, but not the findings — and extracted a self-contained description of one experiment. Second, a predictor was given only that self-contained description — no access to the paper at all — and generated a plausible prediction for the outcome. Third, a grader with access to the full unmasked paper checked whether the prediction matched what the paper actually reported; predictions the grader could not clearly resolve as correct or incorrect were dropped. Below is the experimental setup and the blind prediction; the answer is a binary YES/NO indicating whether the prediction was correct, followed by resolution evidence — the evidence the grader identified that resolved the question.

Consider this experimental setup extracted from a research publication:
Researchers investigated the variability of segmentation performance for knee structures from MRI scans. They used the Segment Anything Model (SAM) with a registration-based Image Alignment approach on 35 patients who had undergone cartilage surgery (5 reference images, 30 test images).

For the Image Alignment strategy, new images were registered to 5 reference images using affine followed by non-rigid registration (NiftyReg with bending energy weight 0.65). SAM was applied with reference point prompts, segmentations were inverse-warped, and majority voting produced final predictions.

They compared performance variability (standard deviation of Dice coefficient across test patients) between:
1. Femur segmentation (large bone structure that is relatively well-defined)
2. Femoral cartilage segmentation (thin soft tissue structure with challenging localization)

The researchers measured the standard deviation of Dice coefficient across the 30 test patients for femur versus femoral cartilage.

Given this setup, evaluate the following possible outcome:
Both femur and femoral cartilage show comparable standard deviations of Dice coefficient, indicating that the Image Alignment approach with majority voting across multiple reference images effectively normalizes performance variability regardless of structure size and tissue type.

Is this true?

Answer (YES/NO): NO